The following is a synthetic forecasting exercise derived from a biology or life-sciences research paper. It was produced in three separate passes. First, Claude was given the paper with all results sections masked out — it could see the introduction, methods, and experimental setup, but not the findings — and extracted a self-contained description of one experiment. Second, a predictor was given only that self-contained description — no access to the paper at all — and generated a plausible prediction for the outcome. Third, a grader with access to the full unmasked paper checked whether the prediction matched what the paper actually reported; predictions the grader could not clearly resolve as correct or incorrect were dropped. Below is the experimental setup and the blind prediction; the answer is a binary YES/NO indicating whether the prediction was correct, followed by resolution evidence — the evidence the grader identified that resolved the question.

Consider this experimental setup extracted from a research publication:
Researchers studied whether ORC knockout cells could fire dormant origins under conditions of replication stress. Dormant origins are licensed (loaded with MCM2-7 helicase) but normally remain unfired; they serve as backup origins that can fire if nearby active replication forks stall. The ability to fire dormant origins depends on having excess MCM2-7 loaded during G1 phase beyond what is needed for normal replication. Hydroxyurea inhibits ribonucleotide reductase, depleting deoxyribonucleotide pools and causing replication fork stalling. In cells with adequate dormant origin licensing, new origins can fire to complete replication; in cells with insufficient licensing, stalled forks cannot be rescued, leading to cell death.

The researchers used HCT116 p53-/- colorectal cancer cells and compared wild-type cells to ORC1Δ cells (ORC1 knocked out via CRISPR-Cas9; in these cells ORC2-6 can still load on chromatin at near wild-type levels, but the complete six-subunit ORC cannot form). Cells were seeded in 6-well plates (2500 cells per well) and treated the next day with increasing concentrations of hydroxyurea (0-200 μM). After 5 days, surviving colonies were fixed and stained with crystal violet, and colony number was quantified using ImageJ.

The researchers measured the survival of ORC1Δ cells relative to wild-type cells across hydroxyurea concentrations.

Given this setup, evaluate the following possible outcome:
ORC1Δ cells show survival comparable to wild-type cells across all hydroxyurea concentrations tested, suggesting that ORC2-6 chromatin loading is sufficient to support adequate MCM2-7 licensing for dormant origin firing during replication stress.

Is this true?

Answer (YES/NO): YES